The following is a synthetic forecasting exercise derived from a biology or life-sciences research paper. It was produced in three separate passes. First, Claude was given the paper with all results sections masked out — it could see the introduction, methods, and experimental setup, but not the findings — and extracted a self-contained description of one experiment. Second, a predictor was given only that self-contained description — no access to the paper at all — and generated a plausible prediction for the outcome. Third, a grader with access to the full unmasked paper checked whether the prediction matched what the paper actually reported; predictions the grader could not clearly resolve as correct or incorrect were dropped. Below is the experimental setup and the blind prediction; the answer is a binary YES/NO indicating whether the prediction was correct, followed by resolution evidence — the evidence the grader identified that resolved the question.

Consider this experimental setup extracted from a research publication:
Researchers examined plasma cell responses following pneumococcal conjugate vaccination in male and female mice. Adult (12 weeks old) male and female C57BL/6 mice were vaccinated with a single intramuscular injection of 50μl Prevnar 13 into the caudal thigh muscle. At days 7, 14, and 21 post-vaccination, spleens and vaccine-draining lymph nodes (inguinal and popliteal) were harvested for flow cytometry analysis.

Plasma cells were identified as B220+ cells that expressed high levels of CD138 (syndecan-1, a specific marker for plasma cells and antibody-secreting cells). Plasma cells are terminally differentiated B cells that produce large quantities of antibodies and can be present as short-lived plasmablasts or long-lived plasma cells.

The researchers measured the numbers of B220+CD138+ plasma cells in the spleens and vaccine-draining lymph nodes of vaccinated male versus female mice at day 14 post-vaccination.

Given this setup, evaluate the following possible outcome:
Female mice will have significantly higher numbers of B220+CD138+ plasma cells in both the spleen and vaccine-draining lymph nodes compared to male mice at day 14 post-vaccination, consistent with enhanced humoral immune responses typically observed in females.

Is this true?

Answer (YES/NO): NO